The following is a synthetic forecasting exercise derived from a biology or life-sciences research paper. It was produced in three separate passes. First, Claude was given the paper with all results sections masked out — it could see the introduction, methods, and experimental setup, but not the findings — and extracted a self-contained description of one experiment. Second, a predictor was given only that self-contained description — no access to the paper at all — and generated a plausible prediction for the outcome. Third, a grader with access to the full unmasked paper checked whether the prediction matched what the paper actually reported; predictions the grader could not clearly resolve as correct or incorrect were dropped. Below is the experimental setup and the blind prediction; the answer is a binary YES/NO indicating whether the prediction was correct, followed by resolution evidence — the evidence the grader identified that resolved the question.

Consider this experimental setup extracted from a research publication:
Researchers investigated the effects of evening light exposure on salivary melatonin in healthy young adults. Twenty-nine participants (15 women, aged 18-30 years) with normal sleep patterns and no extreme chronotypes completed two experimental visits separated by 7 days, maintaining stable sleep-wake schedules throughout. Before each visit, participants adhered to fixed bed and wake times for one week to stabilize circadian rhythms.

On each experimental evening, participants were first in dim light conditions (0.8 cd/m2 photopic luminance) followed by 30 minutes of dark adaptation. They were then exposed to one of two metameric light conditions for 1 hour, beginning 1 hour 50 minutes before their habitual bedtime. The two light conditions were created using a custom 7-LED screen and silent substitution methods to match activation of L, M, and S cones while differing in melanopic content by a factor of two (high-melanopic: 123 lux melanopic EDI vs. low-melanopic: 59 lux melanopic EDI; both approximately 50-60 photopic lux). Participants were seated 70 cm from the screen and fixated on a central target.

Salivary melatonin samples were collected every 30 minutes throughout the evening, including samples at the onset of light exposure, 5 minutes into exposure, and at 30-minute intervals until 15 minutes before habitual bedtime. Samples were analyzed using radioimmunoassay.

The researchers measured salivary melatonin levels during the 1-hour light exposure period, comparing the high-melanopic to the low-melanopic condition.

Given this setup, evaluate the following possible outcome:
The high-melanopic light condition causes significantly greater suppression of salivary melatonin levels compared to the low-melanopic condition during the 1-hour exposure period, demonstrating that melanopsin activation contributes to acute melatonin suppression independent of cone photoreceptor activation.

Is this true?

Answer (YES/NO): YES